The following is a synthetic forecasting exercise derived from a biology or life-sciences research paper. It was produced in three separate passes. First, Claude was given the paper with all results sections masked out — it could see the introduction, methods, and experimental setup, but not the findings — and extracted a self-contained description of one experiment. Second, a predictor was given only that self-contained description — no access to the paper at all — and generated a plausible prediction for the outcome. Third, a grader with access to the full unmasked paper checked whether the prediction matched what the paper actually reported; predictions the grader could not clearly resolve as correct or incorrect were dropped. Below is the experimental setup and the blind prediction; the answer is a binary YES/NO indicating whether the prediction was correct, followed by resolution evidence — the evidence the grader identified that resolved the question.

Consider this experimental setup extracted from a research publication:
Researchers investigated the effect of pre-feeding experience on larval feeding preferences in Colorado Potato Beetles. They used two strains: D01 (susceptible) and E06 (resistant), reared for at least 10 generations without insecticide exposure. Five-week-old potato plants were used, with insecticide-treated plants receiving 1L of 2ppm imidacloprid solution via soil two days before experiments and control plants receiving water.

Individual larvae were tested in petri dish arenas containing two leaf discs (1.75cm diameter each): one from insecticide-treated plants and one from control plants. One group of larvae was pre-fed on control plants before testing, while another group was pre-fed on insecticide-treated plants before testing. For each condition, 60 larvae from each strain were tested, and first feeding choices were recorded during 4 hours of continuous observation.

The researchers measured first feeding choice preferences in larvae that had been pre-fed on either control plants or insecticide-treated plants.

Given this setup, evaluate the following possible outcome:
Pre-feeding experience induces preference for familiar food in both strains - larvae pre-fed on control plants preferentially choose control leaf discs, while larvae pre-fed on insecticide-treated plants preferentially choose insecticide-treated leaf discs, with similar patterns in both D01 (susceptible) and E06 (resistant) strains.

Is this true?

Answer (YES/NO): NO